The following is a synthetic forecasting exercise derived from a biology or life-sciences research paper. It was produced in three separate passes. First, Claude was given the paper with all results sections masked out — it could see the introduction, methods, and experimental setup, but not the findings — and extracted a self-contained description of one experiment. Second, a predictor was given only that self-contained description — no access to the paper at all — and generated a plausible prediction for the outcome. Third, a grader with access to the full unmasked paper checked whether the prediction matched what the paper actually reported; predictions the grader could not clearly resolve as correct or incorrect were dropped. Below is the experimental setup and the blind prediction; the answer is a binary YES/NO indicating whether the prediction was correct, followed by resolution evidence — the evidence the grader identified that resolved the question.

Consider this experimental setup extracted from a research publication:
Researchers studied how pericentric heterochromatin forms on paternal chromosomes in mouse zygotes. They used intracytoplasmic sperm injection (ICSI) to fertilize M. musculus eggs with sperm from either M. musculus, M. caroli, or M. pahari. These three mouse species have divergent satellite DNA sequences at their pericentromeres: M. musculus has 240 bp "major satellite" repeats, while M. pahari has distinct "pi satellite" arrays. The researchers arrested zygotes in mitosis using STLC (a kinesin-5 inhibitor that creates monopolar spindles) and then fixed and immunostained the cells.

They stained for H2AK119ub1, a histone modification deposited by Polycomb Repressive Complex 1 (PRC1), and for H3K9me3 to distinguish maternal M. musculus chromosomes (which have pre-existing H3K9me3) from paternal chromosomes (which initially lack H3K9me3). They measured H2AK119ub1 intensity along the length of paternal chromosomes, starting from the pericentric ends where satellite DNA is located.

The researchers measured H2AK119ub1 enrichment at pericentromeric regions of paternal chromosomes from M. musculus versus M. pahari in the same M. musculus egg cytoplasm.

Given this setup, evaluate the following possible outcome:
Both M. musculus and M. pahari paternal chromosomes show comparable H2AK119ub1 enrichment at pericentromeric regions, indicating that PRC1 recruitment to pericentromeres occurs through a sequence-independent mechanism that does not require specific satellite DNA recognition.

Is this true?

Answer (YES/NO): NO